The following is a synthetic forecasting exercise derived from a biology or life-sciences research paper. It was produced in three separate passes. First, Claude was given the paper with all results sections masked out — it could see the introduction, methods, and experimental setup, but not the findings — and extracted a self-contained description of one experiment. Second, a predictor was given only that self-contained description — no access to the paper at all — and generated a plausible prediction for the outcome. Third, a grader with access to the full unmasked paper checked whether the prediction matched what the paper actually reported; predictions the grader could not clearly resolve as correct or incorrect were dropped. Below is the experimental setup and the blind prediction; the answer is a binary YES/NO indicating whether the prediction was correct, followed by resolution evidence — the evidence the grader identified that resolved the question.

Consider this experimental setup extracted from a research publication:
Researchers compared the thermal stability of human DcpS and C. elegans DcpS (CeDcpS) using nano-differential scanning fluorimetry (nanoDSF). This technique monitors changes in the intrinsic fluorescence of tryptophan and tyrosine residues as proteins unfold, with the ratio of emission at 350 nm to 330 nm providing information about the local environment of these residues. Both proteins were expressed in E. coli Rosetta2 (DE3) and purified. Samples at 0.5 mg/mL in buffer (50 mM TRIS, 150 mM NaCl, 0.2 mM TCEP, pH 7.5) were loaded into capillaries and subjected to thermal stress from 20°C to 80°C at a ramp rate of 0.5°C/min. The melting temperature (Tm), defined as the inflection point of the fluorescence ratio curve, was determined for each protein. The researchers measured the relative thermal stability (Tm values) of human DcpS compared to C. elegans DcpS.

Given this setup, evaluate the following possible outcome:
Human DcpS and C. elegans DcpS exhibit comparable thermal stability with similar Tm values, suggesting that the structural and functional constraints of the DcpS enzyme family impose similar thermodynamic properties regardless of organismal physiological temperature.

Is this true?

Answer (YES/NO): NO